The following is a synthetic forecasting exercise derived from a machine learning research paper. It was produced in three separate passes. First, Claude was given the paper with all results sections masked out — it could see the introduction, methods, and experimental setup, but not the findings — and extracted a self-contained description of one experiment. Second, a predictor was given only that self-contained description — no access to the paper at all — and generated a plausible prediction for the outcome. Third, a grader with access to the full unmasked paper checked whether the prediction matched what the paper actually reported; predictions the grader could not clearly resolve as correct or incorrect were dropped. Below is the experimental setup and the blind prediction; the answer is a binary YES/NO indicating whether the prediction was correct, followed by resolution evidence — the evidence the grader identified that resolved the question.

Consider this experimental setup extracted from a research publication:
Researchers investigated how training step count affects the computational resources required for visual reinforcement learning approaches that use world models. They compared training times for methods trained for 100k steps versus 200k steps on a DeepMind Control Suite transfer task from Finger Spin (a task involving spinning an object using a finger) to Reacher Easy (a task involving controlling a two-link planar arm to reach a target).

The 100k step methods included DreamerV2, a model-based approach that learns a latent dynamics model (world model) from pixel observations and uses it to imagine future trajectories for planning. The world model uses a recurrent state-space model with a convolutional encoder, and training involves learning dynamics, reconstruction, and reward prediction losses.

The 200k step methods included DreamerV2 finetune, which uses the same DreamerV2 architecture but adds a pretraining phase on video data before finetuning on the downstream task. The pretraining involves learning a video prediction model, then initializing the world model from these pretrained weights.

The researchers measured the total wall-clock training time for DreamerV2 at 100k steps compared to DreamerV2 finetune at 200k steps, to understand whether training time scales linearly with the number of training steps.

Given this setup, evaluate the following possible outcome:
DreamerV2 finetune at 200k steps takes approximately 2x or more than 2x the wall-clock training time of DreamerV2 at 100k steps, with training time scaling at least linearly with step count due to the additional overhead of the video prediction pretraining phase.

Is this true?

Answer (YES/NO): NO